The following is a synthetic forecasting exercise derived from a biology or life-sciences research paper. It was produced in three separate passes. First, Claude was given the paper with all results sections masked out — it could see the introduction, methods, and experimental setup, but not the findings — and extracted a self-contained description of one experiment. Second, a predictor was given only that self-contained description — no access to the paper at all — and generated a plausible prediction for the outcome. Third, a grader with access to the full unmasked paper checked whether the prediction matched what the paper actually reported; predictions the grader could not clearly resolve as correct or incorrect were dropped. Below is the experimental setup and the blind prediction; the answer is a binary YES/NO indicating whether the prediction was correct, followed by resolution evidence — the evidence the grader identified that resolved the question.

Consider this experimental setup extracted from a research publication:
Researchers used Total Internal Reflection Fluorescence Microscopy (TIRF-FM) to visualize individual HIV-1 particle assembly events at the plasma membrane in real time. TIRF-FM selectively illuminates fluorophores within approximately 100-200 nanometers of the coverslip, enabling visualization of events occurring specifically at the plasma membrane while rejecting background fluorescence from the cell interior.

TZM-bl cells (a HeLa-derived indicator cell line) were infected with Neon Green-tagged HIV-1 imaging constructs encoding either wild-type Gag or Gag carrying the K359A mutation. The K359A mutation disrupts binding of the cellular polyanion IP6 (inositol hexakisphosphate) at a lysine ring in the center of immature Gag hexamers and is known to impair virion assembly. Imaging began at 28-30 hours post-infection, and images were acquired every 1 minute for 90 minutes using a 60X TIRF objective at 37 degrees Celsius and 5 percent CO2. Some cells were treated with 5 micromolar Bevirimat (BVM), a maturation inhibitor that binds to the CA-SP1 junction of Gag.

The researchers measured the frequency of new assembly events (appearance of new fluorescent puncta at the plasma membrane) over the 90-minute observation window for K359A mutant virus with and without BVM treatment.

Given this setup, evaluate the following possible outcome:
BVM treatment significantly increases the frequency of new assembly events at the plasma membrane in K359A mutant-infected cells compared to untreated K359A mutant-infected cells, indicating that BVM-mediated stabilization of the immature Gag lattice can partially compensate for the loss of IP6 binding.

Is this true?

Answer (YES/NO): YES